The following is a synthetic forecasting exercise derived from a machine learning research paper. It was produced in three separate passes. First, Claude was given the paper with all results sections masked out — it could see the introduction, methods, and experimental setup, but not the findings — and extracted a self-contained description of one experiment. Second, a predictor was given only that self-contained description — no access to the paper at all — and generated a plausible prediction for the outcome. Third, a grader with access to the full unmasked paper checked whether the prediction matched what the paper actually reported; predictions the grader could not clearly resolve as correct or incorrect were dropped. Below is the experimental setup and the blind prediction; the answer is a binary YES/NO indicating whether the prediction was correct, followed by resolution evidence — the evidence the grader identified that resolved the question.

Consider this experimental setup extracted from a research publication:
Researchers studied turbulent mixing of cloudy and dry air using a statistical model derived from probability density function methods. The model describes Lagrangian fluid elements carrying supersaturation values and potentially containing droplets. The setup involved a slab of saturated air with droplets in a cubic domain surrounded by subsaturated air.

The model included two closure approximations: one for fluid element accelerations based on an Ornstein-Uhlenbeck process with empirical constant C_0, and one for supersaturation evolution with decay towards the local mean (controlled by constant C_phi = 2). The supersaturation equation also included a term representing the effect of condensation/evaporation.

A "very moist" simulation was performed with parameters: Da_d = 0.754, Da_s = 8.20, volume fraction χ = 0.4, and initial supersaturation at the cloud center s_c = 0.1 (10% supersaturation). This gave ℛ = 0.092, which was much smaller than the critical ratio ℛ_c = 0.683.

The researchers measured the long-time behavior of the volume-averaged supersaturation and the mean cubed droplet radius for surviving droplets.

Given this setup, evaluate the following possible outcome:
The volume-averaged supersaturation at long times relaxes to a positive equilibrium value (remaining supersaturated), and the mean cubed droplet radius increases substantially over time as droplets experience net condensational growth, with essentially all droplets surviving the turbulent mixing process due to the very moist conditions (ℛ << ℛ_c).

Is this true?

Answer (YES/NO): NO